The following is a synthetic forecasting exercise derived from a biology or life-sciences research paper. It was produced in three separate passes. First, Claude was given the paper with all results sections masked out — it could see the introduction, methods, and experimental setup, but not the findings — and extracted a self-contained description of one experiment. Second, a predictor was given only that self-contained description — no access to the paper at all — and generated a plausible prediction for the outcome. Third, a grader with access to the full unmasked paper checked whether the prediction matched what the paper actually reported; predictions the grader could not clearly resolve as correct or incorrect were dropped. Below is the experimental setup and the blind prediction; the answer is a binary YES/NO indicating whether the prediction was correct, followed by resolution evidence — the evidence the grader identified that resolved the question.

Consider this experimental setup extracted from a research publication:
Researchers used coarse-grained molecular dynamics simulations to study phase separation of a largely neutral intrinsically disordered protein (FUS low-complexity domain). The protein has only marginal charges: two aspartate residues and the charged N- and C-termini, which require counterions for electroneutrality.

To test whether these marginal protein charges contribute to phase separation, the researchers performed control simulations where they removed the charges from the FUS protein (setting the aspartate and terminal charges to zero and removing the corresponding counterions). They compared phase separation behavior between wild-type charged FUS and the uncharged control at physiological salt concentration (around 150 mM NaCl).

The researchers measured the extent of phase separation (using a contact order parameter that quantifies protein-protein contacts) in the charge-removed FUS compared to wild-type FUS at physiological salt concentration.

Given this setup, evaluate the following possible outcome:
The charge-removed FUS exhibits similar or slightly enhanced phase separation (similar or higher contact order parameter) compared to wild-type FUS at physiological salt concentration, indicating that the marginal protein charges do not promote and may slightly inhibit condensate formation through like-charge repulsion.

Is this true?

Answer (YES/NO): YES